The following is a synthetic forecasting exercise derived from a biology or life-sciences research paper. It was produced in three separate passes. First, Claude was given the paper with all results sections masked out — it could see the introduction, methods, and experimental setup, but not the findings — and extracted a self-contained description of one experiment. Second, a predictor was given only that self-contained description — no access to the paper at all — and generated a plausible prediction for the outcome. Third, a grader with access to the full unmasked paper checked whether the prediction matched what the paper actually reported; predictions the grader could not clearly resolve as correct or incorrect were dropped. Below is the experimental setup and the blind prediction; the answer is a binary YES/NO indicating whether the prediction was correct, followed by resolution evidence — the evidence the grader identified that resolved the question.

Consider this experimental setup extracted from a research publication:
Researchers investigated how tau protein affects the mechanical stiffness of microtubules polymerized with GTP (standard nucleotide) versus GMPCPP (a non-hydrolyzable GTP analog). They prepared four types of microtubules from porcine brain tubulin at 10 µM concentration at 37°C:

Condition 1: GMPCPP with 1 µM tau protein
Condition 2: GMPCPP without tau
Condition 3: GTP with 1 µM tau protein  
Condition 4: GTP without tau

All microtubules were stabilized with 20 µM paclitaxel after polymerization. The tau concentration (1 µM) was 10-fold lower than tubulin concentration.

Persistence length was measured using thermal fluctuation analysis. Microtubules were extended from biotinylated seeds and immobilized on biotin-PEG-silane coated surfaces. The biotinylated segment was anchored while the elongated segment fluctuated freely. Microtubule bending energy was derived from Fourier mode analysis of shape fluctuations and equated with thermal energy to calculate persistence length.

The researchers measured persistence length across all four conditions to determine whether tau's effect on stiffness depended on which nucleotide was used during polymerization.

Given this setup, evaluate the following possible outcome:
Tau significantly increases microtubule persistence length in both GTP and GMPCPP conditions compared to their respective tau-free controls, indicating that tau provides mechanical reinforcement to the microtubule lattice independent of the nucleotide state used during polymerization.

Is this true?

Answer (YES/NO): NO